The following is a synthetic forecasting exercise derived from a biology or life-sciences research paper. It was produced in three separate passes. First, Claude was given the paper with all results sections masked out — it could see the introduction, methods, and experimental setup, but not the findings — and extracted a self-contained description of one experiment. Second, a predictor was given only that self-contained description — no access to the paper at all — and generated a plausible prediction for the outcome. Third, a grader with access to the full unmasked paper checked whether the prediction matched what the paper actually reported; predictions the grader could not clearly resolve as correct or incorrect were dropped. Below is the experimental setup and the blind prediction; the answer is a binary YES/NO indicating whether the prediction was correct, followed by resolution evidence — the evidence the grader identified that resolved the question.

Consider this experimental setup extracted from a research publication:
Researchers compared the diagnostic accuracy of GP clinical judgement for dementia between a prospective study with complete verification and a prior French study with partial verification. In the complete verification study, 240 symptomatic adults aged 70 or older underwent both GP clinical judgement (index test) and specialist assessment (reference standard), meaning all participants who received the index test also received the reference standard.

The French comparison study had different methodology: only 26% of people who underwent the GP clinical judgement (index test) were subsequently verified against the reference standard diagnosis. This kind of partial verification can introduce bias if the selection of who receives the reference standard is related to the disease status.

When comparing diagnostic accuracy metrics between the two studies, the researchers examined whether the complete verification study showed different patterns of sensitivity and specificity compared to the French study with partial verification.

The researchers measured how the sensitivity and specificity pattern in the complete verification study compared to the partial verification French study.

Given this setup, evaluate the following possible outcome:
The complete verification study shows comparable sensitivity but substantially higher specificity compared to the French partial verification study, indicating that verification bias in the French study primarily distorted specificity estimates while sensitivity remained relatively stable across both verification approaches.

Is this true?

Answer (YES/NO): NO